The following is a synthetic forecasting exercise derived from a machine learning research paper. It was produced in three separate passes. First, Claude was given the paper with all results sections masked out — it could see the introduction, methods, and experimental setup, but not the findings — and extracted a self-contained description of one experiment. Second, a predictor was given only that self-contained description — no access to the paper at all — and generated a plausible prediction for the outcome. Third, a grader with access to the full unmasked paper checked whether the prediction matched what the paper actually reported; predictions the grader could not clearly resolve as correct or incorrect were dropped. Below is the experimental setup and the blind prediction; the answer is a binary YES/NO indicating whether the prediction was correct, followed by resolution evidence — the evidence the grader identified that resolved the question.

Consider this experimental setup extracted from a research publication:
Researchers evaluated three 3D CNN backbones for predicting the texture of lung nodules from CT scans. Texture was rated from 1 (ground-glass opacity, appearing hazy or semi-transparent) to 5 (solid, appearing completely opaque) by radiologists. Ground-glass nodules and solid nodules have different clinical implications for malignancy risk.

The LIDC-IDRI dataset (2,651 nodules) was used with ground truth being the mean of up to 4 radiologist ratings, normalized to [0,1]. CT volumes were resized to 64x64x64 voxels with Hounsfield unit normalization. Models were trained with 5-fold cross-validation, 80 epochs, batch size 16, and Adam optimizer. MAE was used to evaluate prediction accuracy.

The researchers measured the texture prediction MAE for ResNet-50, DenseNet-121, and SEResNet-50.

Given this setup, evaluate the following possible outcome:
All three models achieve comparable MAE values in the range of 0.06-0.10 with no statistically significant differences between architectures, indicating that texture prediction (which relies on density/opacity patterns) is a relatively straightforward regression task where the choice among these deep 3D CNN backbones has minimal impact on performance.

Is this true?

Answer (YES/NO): NO